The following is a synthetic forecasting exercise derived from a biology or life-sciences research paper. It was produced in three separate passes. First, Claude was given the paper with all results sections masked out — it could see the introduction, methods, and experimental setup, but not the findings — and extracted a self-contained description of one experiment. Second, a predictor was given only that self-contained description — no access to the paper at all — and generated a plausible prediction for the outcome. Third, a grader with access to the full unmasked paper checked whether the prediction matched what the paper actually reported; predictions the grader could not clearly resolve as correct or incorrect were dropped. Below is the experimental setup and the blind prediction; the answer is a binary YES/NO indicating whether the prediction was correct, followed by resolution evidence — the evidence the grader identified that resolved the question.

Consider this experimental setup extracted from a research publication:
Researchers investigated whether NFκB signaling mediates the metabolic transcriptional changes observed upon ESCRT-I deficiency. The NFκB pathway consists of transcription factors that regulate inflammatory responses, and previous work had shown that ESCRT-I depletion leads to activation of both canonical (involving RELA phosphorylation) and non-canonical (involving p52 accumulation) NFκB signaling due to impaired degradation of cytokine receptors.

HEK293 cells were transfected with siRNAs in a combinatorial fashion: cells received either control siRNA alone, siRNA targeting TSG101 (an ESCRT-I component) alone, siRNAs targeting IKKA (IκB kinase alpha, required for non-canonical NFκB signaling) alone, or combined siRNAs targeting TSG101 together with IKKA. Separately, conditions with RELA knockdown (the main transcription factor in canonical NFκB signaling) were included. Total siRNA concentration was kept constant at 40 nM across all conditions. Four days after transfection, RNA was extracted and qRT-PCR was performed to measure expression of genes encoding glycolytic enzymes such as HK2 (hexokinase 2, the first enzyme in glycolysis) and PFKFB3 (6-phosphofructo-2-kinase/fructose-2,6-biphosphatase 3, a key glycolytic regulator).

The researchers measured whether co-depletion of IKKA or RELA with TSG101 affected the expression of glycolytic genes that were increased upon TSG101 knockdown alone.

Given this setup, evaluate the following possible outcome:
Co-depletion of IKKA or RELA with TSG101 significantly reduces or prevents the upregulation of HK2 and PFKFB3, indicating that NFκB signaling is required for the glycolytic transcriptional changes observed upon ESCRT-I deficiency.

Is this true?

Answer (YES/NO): NO